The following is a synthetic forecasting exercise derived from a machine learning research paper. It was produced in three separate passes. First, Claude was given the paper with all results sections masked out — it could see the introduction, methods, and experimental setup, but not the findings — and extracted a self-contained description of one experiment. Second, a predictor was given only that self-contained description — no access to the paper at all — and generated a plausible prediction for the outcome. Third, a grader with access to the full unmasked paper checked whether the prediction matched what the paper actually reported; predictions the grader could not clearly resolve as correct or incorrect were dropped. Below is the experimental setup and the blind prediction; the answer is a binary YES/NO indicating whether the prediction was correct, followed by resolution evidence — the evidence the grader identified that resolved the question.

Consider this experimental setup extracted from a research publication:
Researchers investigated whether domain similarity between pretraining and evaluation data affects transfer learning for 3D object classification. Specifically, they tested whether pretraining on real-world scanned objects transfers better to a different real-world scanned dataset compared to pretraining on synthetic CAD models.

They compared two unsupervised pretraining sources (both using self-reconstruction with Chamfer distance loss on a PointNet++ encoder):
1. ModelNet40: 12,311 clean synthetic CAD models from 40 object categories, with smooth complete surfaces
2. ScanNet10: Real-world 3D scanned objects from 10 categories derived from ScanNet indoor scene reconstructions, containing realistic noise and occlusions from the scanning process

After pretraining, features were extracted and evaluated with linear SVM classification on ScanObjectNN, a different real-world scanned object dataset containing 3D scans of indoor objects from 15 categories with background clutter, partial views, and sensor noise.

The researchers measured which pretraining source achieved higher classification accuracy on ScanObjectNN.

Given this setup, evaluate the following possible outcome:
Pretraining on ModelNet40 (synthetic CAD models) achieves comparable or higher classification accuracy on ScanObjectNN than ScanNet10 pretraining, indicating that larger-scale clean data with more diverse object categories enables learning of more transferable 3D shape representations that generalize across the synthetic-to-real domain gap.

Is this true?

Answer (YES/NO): NO